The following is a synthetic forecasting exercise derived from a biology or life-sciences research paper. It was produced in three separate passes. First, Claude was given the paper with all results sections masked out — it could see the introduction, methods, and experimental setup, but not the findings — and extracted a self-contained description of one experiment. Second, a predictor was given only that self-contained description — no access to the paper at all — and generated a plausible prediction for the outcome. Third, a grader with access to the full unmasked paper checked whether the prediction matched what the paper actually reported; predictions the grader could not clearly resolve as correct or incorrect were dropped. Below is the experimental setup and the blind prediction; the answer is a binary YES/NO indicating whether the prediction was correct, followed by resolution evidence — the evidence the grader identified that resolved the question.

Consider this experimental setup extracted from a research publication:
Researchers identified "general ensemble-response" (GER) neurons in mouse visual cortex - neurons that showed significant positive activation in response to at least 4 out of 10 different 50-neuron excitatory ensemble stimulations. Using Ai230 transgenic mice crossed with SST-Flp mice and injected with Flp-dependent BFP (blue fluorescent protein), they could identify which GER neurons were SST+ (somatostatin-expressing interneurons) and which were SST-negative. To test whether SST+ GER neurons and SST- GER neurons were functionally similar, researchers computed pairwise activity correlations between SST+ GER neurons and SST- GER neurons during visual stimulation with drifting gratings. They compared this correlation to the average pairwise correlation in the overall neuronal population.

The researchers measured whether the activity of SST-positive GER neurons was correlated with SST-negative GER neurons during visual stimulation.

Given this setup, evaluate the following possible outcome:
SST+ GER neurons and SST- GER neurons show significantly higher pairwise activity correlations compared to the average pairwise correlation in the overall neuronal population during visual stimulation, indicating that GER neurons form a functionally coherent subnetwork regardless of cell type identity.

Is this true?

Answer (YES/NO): YES